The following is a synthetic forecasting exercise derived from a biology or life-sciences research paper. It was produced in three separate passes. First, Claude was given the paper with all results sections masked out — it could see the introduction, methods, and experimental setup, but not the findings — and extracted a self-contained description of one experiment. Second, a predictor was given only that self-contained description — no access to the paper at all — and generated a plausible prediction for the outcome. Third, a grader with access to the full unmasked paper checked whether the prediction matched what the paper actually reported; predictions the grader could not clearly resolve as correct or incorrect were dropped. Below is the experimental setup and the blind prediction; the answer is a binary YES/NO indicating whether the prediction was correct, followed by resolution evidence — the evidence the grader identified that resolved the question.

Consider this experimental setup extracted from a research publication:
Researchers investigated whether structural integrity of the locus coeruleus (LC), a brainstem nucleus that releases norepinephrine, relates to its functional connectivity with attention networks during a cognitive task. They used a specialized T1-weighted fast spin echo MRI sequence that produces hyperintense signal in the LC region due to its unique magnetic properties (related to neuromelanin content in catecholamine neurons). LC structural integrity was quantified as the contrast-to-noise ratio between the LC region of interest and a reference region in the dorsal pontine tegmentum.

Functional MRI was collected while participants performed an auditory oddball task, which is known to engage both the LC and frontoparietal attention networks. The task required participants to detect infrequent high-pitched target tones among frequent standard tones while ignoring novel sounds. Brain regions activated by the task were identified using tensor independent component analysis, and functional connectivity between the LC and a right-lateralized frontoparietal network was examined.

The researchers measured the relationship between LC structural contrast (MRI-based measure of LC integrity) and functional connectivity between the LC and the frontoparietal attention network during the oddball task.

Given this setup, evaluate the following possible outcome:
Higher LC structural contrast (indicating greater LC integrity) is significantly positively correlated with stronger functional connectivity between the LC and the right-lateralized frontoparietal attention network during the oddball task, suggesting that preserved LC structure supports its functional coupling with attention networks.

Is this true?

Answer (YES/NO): YES